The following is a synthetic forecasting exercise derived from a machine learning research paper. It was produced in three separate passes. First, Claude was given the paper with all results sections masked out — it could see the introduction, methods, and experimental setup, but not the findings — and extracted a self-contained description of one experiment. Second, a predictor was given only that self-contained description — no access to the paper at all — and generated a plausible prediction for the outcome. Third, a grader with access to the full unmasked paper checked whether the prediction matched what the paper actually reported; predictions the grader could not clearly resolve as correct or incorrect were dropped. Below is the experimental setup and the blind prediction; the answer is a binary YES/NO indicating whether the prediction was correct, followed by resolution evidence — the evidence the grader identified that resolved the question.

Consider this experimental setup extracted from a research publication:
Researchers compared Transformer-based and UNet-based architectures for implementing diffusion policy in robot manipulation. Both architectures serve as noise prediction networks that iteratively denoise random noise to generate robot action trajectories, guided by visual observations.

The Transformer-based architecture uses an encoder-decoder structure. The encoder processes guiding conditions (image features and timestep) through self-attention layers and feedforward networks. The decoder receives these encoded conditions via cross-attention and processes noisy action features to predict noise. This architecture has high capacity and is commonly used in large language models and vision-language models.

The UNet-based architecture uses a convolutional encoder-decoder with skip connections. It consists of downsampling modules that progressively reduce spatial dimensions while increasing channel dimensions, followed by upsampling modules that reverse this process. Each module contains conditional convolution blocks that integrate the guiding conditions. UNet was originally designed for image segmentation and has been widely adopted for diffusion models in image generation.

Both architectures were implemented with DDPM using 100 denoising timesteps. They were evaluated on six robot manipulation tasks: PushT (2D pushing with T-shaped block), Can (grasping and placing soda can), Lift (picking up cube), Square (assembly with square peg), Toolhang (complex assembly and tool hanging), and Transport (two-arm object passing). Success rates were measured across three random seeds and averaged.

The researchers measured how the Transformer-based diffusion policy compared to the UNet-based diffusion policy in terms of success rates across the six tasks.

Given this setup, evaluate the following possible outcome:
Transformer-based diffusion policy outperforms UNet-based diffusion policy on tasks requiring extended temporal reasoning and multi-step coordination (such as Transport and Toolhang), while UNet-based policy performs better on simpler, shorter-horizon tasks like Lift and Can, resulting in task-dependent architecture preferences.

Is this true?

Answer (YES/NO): NO